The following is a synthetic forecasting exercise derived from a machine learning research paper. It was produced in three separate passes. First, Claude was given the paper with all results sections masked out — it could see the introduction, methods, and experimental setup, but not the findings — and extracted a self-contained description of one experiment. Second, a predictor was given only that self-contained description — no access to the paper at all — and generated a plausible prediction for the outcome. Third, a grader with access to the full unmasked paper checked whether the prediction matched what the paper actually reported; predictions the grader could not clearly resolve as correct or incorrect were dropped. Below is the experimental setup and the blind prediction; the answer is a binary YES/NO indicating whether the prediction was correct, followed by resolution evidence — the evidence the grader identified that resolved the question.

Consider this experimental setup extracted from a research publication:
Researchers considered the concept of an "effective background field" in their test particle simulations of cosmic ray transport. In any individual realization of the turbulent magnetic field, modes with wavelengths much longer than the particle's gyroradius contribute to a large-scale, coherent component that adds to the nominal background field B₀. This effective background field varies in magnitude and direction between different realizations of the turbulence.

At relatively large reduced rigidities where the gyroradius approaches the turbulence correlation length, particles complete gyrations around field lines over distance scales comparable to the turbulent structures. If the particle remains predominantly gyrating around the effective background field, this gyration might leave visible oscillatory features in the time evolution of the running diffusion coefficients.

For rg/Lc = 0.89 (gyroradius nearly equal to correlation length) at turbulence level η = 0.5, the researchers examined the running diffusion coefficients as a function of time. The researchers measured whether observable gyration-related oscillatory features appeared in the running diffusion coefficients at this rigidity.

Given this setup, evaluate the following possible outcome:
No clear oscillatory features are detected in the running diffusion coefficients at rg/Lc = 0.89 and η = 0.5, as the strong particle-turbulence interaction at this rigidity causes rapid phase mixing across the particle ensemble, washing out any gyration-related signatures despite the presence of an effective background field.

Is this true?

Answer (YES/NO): NO